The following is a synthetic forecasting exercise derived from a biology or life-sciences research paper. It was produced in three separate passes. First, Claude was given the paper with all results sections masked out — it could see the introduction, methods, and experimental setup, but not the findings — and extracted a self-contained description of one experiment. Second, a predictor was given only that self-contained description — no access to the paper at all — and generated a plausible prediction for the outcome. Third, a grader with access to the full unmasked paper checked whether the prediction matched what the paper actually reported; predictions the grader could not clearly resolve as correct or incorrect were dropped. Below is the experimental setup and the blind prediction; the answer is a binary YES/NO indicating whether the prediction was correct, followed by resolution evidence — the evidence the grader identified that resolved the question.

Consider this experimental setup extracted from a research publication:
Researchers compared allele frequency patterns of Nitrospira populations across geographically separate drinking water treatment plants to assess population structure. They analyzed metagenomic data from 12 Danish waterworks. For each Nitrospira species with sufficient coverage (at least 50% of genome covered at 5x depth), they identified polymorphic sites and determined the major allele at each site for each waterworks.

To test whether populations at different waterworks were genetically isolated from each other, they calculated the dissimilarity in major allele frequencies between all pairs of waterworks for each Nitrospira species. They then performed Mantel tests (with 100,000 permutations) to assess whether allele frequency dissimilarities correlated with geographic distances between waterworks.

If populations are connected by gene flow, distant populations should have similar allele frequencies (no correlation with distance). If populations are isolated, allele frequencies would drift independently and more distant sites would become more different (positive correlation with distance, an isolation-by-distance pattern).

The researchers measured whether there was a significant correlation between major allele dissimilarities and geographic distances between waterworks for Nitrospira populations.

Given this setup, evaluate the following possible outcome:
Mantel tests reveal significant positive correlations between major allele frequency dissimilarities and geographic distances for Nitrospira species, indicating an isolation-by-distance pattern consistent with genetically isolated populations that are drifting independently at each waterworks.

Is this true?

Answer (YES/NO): NO